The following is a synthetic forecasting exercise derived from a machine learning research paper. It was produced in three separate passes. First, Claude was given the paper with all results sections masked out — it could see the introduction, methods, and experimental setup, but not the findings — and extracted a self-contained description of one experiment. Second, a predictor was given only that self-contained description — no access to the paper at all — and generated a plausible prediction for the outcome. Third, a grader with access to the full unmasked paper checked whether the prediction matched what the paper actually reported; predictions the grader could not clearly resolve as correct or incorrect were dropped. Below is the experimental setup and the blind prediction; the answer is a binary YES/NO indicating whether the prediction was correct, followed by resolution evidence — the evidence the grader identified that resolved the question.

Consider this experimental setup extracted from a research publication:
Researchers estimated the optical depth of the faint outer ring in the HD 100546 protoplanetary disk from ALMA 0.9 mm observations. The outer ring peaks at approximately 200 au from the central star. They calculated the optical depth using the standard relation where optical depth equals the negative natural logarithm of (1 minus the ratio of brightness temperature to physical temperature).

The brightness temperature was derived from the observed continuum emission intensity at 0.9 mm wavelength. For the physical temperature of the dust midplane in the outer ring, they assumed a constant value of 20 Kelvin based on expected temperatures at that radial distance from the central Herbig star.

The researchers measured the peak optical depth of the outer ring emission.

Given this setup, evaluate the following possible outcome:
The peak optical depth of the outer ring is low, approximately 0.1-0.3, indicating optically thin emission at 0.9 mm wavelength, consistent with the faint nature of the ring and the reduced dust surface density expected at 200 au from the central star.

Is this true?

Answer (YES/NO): NO